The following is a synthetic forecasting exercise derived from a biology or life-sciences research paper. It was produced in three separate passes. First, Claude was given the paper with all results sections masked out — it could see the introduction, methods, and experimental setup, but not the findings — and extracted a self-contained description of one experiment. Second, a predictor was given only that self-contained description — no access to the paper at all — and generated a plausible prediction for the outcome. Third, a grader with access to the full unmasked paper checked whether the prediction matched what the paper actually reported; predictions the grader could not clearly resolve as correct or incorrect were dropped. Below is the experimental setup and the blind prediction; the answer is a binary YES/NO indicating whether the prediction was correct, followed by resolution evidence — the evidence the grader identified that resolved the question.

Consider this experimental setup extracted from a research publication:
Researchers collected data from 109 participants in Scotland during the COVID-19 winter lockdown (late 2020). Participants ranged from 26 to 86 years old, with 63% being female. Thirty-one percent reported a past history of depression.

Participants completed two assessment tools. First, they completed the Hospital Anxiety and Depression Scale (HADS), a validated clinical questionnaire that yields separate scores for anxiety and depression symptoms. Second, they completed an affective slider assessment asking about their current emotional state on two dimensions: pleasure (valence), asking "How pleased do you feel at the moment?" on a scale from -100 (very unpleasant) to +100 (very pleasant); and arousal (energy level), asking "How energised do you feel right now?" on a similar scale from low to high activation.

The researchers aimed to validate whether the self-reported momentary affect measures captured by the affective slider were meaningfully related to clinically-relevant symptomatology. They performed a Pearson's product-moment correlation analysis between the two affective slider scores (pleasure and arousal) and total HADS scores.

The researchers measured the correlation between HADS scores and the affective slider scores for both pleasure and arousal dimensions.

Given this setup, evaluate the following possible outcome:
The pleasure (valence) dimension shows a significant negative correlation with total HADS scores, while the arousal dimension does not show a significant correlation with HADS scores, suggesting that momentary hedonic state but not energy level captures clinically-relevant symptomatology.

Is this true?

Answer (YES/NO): NO